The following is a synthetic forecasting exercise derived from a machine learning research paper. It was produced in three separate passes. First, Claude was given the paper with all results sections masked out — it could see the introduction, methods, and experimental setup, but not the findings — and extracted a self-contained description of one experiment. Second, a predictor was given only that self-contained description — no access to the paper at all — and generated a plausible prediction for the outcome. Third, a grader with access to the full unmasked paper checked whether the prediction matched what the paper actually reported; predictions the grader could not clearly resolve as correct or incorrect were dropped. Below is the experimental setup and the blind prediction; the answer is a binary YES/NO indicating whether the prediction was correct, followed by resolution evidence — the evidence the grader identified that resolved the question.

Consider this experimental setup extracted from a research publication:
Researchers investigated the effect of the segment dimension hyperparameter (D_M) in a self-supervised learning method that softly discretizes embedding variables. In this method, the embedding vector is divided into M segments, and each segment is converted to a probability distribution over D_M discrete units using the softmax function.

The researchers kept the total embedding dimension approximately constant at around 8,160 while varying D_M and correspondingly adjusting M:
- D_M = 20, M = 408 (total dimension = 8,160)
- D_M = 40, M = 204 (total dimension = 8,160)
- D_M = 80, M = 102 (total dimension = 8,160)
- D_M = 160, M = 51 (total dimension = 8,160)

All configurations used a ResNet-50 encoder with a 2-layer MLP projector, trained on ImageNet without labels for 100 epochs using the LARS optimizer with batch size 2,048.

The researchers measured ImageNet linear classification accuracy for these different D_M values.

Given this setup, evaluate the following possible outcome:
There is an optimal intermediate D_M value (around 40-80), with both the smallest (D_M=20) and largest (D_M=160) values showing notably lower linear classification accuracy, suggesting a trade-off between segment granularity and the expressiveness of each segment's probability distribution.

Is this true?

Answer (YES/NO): YES